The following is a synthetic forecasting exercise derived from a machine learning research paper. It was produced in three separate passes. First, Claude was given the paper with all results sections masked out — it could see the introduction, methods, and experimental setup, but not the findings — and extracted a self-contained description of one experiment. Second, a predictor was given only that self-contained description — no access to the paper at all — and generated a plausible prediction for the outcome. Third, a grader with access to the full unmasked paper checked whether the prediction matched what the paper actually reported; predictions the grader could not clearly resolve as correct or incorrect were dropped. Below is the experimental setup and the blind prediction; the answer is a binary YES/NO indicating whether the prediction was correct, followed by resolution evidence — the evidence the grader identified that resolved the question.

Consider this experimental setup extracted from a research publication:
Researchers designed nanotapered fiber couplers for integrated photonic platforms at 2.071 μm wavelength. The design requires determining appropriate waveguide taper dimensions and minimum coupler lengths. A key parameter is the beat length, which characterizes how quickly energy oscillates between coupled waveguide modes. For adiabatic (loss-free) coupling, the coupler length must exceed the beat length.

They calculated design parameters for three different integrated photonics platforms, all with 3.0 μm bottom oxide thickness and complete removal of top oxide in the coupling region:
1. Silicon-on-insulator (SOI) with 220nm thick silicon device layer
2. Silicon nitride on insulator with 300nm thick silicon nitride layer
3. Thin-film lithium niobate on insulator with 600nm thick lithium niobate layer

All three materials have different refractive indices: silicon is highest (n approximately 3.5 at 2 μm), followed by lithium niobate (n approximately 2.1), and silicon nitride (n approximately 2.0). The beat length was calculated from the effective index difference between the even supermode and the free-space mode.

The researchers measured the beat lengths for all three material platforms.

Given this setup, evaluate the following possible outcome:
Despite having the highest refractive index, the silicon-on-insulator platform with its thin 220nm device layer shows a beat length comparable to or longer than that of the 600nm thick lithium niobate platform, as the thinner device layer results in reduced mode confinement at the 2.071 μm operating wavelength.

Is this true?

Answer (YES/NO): YES